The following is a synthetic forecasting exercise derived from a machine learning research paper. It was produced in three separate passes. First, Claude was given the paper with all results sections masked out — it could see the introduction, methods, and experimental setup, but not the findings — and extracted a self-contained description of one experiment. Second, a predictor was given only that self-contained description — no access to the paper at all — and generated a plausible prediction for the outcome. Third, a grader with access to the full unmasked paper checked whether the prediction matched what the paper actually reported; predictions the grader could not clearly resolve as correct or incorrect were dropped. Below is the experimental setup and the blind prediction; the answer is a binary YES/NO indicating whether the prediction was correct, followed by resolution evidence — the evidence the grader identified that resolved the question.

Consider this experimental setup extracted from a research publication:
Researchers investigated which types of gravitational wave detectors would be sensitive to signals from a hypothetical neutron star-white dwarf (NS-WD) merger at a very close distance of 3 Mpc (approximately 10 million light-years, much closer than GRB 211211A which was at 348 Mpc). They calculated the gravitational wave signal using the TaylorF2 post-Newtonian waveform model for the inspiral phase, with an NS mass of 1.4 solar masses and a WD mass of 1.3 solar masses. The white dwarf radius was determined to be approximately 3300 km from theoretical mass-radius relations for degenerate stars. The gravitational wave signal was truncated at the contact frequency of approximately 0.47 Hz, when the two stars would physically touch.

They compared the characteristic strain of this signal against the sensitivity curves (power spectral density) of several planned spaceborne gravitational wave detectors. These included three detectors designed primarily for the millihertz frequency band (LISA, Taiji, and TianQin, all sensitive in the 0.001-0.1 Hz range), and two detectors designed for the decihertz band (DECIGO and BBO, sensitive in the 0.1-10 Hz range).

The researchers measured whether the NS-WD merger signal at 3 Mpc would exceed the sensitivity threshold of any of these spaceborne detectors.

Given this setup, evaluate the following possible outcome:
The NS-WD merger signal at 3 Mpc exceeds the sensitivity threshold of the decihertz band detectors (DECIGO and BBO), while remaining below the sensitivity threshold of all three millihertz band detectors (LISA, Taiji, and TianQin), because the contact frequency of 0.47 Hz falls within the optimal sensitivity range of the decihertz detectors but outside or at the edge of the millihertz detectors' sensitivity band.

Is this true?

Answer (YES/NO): NO